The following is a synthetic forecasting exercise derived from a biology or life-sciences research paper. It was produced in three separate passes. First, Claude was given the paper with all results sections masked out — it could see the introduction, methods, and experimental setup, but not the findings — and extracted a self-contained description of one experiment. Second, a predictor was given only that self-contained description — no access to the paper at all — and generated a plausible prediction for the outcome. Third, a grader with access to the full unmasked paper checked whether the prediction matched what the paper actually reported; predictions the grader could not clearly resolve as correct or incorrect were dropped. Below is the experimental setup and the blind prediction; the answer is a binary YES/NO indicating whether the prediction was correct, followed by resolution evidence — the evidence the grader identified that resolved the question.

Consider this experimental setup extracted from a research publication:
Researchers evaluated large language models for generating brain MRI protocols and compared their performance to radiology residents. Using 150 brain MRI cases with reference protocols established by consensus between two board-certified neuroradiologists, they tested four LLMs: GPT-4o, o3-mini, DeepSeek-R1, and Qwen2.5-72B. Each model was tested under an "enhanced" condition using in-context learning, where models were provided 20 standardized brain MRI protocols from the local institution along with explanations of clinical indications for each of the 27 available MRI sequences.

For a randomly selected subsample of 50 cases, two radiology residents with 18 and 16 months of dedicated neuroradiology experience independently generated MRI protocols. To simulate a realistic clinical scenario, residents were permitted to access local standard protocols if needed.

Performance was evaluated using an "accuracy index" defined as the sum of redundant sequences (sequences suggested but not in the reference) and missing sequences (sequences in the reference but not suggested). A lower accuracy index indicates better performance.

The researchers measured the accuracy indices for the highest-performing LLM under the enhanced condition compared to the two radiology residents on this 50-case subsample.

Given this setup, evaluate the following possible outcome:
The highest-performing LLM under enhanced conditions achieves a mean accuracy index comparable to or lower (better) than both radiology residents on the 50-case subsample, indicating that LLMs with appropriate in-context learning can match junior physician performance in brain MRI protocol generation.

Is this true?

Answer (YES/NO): YES